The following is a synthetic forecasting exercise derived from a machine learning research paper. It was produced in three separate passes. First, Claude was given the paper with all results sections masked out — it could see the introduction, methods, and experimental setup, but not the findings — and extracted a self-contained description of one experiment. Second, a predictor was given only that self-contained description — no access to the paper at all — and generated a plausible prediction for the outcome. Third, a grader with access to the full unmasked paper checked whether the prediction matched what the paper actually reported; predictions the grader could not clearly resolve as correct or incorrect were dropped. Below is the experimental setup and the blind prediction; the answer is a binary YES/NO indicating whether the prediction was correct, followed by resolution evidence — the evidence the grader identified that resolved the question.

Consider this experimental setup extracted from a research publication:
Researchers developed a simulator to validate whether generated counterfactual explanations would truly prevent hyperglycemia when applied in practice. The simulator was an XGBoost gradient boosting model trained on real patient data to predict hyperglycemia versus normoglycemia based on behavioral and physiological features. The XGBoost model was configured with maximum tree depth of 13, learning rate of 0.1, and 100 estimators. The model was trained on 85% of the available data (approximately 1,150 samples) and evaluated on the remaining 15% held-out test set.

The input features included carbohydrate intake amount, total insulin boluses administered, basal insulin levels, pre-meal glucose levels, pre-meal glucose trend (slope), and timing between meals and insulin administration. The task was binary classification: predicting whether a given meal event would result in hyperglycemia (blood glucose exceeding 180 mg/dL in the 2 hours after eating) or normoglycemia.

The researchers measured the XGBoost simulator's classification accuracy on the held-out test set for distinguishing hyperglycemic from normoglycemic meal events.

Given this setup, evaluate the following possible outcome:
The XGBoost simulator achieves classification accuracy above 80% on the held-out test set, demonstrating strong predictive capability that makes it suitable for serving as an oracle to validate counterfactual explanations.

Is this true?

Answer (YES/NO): YES